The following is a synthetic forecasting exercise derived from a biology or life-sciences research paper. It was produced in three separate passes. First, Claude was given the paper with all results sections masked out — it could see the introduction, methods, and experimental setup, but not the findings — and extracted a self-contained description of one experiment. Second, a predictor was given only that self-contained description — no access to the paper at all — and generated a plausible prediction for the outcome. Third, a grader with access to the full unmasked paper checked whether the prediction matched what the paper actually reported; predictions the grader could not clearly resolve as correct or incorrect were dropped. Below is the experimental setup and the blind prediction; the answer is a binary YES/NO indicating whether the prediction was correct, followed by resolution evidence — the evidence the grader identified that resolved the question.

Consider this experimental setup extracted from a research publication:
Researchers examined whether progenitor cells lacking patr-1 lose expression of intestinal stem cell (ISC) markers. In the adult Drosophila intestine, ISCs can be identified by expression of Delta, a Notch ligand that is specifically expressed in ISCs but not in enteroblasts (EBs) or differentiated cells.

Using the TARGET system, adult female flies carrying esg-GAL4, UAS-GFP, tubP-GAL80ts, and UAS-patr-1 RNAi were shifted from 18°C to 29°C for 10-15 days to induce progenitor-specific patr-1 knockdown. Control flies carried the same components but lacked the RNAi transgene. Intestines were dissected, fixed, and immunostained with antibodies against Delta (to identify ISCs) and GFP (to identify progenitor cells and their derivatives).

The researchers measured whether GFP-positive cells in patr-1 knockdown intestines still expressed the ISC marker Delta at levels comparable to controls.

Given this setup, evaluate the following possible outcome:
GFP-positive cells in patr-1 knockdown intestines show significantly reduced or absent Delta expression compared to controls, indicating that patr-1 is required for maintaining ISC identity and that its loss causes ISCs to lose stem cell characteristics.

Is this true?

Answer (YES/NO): YES